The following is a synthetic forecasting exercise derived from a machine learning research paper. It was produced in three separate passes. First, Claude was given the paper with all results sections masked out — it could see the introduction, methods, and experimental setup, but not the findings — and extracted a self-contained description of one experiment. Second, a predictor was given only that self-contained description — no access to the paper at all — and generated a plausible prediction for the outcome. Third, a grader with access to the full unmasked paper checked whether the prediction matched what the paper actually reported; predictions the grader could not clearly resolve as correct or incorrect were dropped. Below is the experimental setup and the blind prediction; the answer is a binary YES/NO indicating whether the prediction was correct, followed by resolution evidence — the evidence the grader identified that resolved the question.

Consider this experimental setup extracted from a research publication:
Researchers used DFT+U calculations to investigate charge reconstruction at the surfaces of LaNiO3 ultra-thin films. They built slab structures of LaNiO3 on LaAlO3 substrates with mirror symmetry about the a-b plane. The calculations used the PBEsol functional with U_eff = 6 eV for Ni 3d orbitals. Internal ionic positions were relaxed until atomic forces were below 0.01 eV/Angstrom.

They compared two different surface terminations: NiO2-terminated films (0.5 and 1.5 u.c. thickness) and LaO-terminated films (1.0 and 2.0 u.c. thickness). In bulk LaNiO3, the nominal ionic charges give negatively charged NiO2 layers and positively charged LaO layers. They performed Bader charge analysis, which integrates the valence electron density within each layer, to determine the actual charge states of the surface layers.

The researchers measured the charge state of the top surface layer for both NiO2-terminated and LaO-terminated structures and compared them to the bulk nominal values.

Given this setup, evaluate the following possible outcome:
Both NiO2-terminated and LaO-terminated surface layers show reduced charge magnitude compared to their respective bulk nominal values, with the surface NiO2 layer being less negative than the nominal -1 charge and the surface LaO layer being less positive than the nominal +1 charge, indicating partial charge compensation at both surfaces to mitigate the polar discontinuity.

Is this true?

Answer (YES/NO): YES